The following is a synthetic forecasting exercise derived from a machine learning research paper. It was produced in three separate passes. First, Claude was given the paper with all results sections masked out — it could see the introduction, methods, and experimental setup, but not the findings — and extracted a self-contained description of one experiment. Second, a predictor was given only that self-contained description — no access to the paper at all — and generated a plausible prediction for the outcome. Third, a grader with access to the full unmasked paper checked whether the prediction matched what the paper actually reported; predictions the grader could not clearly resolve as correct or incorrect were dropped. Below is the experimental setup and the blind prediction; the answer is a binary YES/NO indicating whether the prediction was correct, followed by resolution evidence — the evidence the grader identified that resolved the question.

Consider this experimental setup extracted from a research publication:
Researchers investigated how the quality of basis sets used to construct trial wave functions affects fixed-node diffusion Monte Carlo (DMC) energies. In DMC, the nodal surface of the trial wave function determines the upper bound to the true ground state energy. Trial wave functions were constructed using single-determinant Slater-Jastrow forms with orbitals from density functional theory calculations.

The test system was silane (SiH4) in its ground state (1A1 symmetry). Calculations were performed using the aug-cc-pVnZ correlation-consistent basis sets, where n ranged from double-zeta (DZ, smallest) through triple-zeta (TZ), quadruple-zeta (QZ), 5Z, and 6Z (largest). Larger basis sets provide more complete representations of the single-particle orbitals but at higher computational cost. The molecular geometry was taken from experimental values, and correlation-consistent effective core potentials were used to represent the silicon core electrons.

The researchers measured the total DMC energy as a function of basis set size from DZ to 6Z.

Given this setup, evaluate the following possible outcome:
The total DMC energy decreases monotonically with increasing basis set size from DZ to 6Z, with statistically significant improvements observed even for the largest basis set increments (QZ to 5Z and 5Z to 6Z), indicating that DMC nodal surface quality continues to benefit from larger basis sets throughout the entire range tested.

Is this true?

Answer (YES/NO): NO